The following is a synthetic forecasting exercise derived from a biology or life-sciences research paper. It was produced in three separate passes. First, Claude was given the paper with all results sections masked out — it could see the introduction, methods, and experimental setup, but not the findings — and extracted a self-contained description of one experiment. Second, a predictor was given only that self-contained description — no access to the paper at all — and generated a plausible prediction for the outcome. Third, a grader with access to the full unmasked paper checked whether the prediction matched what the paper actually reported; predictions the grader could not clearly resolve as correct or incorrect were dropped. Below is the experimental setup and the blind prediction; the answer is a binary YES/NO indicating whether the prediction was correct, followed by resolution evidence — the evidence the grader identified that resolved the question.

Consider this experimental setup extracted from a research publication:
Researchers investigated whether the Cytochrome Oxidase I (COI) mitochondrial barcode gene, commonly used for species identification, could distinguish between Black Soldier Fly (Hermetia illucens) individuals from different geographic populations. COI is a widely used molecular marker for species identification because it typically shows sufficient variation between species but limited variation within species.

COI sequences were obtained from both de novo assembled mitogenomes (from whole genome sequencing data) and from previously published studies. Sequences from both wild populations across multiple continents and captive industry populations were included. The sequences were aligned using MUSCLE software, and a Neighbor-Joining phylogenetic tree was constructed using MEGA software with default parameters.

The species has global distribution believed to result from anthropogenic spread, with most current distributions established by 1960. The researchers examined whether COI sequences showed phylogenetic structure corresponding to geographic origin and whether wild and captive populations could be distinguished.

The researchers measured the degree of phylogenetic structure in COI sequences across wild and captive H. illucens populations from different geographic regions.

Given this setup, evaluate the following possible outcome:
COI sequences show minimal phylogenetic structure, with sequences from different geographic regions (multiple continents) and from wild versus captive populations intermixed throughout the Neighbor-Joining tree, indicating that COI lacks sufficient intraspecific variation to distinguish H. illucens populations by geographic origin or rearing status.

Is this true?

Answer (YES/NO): NO